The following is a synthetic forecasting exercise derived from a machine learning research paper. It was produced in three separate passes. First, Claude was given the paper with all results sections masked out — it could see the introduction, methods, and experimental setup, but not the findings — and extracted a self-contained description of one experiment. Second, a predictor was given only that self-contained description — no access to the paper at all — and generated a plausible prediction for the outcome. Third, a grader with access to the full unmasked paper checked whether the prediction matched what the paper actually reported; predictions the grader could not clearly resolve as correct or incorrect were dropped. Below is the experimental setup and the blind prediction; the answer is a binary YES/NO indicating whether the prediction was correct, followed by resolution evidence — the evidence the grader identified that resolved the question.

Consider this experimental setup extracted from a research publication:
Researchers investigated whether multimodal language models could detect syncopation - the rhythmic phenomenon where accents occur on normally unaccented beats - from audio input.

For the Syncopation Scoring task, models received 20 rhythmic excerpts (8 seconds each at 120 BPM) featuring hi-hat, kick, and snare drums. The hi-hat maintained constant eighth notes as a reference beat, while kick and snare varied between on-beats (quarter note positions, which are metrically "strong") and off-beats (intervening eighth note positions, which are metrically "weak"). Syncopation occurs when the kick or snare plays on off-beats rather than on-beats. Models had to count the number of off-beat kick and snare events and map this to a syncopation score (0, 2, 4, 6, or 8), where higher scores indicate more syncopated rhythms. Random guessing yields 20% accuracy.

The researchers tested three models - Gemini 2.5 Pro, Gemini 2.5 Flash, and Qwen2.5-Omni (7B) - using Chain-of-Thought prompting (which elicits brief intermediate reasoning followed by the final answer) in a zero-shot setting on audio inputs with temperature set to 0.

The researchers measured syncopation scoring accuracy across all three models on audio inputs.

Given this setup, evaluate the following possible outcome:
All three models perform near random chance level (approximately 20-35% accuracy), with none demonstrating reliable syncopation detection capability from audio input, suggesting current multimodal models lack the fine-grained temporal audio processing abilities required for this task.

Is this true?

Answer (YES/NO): YES